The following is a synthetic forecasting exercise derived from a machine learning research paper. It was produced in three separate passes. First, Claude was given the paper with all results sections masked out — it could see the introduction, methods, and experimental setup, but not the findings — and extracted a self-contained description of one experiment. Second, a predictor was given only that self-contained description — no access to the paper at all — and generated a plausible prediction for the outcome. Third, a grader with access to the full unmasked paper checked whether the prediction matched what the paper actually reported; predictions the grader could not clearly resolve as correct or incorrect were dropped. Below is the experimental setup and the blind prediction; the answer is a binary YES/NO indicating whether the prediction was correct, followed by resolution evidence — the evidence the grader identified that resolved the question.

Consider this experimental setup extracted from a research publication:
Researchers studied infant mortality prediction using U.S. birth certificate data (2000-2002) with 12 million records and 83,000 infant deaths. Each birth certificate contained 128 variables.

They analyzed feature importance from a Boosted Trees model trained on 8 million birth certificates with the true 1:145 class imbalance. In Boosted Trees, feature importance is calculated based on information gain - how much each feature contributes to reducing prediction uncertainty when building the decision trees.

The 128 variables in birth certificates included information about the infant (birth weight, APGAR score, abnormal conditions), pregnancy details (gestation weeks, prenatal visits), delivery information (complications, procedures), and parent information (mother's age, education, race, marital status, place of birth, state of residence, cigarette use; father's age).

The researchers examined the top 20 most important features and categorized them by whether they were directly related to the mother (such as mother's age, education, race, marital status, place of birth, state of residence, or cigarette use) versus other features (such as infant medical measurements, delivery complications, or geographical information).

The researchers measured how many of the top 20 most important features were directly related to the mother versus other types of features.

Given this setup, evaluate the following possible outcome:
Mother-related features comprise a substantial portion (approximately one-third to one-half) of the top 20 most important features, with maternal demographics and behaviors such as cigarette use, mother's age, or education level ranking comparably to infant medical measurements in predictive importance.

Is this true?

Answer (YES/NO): YES